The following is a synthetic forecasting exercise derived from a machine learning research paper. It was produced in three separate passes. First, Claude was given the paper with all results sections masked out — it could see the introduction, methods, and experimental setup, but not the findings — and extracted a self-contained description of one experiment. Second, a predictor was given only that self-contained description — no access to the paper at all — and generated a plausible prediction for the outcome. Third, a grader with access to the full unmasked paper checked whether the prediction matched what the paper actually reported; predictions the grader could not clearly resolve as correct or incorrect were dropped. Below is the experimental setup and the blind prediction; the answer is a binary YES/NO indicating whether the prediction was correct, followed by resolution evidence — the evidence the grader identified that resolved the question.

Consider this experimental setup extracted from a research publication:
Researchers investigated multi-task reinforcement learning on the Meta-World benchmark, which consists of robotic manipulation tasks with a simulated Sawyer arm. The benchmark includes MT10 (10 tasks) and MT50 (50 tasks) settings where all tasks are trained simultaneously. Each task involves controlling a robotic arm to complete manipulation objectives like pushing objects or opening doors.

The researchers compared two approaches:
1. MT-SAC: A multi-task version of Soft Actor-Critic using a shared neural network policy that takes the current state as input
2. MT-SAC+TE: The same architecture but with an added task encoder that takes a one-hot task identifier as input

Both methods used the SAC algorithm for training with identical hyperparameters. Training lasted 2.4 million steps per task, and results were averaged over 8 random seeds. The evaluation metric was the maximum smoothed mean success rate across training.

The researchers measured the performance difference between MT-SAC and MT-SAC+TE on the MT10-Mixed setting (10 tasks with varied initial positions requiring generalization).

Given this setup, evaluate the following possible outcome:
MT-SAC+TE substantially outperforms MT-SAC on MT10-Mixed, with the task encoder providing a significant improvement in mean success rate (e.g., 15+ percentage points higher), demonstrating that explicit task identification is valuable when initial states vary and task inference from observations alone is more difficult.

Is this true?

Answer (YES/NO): NO